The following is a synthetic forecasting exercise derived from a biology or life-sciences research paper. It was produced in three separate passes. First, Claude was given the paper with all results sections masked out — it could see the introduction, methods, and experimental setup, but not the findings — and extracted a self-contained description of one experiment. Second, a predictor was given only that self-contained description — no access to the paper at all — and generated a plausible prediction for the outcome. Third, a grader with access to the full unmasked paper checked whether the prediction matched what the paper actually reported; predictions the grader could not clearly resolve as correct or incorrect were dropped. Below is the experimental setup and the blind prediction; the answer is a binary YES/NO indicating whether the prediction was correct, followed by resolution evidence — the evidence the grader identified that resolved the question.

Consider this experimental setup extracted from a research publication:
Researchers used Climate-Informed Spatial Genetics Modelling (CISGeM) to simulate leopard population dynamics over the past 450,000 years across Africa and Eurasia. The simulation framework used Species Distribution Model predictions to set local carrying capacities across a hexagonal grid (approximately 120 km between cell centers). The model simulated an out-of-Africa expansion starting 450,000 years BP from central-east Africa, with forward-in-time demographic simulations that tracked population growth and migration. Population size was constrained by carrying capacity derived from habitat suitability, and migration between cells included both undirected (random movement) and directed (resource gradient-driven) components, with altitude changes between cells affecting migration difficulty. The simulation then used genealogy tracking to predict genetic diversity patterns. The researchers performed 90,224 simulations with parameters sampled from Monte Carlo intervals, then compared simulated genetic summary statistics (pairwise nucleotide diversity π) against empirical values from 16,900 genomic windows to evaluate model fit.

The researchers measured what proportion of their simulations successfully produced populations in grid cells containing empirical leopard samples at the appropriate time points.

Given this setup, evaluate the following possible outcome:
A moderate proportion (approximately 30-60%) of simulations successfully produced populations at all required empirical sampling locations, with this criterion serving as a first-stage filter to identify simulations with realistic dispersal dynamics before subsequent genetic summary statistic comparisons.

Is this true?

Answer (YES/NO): YES